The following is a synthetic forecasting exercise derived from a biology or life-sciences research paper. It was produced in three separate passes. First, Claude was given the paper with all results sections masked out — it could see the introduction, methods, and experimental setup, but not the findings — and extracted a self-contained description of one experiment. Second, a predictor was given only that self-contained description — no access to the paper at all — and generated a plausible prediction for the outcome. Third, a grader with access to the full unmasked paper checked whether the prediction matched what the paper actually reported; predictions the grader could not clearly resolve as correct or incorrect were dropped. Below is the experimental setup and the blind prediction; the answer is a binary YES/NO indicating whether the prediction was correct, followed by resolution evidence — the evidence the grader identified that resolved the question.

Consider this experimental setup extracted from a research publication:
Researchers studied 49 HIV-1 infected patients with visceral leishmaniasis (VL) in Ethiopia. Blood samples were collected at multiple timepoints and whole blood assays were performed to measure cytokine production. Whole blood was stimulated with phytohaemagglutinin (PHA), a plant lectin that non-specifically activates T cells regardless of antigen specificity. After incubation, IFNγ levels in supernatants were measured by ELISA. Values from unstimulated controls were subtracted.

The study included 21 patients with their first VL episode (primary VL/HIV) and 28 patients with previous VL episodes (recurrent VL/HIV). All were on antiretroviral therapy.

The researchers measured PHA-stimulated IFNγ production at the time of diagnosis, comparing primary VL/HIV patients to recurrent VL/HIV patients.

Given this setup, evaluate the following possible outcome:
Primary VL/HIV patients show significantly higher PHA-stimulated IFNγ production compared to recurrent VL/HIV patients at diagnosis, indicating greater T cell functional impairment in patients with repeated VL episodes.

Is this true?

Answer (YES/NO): NO